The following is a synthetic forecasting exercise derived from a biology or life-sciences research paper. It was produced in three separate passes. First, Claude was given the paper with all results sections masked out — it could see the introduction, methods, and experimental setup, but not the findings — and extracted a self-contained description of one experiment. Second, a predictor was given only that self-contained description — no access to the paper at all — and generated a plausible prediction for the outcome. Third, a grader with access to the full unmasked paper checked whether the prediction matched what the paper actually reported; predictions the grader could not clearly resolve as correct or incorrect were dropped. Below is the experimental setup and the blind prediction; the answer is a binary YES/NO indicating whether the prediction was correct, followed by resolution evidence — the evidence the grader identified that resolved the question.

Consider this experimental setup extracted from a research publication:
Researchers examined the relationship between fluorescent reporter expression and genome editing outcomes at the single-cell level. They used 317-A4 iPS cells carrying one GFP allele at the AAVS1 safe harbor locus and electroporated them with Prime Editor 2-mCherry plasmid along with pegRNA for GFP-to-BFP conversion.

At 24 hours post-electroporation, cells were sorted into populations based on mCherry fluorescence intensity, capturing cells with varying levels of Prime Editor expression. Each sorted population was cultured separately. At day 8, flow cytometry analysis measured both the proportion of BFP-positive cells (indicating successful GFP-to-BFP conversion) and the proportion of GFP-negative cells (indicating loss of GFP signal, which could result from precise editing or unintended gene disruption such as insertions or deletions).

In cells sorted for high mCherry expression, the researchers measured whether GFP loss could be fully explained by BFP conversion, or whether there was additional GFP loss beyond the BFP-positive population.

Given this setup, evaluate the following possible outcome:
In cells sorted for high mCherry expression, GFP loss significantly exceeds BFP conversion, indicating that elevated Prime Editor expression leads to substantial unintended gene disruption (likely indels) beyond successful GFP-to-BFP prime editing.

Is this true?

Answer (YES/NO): NO